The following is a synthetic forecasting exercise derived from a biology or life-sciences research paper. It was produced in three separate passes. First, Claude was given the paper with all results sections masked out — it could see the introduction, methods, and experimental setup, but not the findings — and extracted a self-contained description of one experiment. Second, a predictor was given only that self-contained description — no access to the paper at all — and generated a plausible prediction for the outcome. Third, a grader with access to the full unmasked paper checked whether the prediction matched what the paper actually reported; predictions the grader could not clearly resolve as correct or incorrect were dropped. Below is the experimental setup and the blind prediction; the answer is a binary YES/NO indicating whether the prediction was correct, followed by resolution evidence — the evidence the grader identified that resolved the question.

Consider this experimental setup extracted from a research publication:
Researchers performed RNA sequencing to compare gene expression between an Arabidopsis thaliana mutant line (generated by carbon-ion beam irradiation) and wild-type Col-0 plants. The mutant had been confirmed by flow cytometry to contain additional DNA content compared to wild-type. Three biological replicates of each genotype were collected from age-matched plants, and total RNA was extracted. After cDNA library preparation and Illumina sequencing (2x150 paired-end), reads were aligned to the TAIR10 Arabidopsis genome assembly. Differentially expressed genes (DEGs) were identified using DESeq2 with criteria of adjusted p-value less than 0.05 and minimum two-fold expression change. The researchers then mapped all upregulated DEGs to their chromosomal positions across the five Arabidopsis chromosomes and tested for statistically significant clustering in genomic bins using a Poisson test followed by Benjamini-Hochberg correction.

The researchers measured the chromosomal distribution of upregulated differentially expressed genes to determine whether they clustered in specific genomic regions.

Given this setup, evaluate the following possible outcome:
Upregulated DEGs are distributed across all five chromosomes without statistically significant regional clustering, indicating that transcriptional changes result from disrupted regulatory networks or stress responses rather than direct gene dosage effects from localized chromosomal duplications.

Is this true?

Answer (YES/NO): NO